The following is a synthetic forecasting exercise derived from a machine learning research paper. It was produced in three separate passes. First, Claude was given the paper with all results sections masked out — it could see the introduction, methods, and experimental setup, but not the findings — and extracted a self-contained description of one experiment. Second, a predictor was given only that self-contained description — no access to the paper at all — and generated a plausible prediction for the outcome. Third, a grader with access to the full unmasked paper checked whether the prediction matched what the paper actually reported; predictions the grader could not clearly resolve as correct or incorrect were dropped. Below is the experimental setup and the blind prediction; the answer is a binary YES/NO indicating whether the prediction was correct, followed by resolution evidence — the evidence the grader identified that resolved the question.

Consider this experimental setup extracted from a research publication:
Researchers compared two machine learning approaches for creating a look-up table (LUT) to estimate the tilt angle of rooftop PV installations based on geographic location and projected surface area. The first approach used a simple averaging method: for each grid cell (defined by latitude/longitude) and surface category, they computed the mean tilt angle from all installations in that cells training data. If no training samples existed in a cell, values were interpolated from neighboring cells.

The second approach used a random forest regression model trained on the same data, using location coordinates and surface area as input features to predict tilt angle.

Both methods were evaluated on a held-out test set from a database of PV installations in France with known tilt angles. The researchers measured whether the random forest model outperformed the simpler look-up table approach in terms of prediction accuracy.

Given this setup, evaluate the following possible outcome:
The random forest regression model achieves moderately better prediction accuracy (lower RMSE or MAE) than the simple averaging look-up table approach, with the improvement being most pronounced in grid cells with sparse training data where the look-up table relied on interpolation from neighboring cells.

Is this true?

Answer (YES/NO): NO